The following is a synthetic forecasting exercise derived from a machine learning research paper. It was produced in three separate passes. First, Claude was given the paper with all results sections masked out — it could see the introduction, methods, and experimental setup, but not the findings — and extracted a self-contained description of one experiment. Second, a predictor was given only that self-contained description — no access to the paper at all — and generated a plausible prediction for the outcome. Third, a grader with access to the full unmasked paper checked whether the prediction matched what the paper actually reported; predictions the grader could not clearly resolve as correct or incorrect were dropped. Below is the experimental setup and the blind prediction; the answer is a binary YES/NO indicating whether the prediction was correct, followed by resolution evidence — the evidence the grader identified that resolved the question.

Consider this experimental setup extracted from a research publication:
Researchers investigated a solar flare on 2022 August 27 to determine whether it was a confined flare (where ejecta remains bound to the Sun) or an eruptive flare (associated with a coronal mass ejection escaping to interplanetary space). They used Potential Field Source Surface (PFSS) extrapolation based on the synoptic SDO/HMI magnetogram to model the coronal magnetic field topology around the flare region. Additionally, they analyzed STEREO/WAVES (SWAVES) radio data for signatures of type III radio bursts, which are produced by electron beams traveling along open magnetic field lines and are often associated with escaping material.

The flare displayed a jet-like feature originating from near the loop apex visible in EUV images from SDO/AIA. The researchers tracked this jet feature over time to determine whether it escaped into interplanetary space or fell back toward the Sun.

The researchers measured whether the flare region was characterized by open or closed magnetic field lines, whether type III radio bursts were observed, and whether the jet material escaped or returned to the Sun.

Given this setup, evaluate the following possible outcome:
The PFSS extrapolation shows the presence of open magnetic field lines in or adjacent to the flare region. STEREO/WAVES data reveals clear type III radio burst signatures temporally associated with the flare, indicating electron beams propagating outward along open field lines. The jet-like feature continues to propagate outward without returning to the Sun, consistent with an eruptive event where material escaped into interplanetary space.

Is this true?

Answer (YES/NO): NO